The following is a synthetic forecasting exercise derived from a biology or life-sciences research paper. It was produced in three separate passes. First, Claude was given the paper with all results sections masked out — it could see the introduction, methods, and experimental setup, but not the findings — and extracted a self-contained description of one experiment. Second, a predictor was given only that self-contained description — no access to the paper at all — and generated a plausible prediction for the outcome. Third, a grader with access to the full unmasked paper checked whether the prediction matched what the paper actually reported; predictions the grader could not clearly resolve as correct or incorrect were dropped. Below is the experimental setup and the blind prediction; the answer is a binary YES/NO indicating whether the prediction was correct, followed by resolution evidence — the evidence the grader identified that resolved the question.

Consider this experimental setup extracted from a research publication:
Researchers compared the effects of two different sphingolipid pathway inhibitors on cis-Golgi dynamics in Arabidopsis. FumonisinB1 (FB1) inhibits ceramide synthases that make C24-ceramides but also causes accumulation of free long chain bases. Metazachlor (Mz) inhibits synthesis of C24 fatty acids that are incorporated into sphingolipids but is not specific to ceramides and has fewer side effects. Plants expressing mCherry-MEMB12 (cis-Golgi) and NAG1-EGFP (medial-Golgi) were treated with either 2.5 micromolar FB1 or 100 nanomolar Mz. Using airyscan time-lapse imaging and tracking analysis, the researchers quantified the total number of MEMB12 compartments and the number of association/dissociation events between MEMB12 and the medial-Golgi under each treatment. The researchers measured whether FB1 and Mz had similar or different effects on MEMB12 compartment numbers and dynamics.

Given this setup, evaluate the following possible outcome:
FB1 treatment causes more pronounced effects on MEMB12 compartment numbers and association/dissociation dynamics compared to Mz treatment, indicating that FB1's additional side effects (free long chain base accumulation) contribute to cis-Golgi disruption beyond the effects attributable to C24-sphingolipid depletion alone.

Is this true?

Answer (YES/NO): YES